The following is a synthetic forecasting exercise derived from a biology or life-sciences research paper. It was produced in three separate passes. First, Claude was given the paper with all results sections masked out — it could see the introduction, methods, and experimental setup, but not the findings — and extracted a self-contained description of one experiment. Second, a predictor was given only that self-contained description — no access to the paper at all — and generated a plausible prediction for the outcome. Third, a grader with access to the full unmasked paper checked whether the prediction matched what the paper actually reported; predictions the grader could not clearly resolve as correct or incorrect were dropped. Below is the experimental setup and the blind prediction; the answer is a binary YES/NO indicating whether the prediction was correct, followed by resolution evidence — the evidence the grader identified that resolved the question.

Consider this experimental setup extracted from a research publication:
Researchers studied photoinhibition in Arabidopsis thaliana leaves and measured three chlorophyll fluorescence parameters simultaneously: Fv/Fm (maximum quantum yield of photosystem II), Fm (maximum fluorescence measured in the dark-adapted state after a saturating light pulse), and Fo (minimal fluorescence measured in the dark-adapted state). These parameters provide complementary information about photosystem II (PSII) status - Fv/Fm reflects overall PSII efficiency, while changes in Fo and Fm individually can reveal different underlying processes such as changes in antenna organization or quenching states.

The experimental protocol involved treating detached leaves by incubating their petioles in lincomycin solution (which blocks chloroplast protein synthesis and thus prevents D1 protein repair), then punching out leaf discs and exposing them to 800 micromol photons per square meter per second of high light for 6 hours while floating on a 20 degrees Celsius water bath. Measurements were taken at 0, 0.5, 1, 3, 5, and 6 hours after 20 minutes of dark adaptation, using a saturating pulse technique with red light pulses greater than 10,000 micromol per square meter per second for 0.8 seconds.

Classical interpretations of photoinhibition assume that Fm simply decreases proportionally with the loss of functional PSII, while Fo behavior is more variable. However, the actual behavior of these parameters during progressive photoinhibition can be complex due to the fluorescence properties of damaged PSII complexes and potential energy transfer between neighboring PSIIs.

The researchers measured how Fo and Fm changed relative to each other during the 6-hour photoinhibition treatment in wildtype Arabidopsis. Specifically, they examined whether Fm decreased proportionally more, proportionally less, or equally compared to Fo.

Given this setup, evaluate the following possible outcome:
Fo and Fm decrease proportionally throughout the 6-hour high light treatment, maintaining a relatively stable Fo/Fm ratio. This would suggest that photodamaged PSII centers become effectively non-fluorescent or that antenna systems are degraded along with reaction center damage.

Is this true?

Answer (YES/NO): NO